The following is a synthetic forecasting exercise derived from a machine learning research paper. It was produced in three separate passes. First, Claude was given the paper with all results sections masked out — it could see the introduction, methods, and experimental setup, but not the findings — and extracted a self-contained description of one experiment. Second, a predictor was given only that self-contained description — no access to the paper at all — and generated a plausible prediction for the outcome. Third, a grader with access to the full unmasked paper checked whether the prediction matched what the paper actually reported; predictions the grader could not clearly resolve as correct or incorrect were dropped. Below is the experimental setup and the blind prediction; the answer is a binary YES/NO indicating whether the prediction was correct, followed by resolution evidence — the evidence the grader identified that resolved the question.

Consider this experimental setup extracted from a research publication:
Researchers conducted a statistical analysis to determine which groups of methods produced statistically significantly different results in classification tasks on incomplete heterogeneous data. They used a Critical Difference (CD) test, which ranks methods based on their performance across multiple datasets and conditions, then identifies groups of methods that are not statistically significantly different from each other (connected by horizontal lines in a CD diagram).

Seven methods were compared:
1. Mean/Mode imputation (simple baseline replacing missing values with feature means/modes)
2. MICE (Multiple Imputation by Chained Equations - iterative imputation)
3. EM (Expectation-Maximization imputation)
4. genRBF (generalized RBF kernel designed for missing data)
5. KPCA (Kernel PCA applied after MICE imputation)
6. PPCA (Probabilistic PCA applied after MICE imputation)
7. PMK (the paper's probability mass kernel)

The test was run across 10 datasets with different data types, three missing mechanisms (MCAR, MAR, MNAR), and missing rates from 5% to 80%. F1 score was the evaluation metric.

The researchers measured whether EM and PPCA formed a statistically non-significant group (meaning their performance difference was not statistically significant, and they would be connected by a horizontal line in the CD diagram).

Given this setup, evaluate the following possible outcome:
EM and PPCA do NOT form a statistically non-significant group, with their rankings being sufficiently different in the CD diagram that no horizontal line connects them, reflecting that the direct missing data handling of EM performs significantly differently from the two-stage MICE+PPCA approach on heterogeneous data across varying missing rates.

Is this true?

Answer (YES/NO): NO